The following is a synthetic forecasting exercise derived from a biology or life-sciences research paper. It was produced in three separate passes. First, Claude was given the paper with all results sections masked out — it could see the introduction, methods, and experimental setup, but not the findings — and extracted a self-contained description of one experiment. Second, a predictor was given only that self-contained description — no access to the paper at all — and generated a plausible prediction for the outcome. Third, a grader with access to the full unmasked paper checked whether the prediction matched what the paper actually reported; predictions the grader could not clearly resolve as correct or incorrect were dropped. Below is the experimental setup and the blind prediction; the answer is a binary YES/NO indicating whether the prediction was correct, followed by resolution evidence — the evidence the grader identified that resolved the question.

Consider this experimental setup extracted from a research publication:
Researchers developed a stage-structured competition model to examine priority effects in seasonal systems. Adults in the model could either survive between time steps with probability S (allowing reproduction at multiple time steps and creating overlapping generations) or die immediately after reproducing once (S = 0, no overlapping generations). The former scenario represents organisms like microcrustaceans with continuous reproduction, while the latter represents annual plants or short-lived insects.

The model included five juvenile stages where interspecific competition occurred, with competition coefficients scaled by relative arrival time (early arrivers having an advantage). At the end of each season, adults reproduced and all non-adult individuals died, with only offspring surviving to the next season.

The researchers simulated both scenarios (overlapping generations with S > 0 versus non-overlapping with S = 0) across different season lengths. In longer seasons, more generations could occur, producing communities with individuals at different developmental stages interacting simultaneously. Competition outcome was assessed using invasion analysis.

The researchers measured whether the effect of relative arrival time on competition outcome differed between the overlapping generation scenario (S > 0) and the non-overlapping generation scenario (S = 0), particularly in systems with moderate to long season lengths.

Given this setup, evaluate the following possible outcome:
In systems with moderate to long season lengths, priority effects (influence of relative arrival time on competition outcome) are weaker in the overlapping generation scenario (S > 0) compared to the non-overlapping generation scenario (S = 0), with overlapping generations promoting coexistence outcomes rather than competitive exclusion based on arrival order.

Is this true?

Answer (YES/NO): YES